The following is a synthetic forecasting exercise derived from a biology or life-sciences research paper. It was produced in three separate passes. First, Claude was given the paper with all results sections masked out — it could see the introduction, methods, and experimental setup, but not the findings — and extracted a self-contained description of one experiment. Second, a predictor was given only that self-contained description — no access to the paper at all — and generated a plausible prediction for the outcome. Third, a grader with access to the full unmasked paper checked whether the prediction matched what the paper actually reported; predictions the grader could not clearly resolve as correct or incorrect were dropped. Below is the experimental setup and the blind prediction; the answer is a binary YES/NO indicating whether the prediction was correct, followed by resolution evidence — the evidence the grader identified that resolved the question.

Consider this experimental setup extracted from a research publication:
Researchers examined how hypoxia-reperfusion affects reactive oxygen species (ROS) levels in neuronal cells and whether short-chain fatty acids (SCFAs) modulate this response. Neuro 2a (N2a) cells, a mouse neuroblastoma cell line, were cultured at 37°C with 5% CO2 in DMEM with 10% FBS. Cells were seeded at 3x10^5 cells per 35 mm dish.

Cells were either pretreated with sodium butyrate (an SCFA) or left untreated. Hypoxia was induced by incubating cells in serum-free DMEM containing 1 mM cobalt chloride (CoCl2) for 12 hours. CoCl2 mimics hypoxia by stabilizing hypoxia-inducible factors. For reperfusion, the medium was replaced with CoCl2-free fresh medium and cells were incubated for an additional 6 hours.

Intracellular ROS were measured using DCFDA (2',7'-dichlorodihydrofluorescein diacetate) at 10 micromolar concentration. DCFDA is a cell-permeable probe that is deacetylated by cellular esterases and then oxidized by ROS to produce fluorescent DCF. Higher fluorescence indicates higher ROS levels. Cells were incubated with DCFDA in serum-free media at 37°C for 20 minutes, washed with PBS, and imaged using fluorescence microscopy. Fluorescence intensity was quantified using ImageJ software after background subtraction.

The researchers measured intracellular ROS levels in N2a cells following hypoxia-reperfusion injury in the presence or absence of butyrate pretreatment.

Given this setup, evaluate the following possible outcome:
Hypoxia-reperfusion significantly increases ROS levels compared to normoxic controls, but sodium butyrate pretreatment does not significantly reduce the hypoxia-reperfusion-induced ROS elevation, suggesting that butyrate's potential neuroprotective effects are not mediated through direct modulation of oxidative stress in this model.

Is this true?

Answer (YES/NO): NO